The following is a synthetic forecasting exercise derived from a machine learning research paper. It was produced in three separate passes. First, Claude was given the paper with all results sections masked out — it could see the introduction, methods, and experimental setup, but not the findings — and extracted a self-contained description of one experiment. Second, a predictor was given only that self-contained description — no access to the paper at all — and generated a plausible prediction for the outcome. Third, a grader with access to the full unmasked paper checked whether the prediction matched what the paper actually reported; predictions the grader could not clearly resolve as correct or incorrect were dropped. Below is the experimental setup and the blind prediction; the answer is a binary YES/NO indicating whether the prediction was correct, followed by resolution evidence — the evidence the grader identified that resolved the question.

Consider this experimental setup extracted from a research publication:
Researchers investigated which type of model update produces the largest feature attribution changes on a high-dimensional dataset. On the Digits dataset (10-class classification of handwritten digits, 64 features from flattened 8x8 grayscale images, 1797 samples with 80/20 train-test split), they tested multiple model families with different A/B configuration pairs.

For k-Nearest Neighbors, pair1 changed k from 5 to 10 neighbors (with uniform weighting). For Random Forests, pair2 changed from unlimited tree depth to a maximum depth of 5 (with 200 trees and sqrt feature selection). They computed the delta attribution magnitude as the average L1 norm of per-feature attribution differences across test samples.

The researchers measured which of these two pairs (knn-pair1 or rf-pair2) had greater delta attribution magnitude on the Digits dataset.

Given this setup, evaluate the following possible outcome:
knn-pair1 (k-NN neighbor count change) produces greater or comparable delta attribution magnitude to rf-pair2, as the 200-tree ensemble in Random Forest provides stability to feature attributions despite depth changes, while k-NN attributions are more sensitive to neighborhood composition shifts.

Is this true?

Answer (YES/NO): YES